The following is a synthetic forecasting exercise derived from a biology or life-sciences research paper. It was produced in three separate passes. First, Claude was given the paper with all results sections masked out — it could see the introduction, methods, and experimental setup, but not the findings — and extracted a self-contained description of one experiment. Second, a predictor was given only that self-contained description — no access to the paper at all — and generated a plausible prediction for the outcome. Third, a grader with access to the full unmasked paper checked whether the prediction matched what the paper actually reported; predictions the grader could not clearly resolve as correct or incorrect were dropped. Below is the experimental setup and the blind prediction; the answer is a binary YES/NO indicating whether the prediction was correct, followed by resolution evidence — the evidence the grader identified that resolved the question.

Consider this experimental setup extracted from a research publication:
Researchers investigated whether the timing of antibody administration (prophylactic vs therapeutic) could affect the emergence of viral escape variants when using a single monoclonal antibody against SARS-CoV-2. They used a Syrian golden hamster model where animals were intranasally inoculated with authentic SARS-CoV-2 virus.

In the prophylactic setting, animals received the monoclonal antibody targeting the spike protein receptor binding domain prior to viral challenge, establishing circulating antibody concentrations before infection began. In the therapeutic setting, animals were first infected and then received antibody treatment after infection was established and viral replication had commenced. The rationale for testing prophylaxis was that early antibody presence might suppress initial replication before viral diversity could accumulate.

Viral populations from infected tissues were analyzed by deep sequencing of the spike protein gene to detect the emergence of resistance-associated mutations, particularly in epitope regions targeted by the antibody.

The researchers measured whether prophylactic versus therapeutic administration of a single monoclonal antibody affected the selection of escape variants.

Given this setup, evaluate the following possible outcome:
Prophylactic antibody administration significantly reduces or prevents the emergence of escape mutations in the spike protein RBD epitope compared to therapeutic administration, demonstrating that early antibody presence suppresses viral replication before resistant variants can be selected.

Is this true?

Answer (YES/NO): NO